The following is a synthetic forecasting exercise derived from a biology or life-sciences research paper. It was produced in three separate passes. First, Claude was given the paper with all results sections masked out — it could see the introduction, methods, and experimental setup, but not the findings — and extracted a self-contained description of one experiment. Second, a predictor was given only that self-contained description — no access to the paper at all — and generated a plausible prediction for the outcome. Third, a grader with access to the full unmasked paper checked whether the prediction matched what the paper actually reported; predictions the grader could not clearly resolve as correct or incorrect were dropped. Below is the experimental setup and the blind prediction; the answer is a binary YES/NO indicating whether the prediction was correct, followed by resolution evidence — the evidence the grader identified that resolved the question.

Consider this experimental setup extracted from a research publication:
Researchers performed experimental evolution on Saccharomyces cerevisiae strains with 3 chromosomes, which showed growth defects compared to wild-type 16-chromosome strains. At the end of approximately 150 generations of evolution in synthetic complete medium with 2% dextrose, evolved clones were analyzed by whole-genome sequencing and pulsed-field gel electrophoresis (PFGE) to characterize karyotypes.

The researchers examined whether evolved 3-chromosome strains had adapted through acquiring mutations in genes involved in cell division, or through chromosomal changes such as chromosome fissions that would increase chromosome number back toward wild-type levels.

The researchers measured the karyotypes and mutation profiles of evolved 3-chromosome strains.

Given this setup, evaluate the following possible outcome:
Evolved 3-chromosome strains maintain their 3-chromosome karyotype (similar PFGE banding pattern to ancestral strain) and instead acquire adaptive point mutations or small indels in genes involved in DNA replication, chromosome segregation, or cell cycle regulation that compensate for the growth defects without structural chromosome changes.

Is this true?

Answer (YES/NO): NO